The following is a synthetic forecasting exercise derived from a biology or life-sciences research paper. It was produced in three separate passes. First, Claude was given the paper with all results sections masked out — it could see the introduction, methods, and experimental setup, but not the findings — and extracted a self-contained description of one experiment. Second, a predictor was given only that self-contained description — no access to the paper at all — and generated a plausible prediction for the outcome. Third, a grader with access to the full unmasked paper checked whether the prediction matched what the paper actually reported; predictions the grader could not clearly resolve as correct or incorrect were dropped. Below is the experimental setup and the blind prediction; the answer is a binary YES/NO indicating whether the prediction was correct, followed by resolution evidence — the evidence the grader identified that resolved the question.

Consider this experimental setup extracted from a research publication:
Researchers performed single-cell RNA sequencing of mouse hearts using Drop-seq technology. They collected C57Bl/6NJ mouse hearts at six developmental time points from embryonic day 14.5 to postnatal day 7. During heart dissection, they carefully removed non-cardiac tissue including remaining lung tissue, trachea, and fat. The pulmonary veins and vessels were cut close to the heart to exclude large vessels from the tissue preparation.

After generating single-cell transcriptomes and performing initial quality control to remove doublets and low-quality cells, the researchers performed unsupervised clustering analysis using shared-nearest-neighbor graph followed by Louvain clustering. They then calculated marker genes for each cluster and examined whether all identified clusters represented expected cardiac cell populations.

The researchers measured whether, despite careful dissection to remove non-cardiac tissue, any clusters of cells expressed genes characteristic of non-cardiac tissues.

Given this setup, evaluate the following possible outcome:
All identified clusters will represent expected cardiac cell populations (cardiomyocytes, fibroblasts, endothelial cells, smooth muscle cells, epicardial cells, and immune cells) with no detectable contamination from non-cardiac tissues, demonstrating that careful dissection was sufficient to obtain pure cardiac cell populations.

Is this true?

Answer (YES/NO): NO